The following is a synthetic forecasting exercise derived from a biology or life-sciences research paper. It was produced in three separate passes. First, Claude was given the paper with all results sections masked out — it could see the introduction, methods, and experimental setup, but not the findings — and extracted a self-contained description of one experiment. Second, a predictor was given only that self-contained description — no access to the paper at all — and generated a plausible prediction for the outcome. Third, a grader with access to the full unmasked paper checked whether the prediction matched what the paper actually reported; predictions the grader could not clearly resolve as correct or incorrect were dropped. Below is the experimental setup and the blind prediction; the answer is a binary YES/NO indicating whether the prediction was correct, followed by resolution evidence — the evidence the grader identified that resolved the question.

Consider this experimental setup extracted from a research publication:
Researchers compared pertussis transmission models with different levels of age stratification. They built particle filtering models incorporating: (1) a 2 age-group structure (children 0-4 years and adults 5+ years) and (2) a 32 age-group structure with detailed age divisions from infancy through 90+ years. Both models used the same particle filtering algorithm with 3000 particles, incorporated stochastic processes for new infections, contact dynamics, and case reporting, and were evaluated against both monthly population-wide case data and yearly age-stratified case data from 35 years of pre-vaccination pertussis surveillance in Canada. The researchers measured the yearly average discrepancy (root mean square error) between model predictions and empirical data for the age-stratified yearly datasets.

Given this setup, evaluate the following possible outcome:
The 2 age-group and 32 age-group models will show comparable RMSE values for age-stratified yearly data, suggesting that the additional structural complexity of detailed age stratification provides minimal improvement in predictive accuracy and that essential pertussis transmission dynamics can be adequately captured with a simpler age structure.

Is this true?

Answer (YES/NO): NO